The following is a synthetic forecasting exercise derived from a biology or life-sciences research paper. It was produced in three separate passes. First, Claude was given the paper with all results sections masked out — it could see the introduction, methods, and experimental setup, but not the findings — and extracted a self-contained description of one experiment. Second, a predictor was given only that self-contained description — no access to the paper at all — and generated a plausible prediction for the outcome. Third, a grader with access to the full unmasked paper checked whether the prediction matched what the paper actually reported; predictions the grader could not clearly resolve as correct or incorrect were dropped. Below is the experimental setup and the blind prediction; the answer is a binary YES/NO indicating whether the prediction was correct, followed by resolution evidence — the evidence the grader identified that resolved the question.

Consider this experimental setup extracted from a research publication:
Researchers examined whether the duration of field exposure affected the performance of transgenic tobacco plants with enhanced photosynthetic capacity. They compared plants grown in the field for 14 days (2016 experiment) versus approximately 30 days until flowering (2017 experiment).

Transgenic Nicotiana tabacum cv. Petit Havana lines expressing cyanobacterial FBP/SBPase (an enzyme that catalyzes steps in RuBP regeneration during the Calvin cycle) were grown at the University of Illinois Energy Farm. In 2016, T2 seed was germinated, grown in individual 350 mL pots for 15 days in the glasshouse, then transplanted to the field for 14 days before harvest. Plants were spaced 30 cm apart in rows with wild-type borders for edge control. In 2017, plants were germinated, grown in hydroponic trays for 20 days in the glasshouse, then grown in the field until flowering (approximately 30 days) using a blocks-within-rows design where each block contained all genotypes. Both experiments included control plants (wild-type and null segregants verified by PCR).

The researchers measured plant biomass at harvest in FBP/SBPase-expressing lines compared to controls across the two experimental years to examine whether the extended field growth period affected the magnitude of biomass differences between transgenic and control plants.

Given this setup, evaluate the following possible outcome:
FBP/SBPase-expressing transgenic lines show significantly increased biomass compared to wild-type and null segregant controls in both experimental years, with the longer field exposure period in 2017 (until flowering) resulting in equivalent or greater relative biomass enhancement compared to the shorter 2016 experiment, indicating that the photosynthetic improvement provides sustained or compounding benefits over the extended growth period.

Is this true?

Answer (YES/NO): NO